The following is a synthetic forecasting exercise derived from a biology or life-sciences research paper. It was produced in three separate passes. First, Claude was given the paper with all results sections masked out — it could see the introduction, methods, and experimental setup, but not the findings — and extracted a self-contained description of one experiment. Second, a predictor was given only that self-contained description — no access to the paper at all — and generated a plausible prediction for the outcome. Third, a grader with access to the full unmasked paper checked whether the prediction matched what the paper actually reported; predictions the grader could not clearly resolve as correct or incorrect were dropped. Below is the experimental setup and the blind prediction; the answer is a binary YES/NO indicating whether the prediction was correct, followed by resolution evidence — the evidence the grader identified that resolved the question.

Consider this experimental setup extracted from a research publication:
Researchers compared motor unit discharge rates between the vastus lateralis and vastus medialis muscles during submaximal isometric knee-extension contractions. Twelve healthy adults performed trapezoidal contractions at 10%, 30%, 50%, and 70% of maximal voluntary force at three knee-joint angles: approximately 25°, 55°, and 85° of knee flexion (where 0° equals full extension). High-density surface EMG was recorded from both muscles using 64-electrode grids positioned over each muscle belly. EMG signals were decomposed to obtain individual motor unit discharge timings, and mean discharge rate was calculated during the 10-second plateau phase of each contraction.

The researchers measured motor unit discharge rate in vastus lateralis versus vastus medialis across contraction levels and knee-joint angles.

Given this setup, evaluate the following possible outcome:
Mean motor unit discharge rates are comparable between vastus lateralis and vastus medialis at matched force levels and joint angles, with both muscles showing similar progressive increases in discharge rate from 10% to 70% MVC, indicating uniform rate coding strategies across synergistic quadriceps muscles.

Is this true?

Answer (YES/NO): NO